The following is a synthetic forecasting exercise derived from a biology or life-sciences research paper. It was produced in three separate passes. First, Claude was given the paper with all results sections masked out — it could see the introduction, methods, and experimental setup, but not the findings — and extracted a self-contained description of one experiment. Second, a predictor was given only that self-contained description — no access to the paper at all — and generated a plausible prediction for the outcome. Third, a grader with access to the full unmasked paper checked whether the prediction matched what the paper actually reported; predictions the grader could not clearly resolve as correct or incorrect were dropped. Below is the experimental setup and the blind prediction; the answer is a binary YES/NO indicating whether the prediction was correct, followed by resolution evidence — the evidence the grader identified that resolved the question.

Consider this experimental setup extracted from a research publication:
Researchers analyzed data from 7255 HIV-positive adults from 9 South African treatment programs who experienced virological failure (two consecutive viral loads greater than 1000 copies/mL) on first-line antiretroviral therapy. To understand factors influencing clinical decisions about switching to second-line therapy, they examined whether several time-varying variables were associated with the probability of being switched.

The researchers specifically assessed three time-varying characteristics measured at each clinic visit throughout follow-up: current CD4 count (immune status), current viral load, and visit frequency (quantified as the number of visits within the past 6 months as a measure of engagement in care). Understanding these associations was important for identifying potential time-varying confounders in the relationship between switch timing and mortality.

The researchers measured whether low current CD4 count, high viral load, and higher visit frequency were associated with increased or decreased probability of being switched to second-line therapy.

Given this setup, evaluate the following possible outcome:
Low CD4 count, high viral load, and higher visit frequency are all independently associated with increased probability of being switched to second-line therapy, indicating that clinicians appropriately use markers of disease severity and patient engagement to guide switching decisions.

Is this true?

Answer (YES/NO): YES